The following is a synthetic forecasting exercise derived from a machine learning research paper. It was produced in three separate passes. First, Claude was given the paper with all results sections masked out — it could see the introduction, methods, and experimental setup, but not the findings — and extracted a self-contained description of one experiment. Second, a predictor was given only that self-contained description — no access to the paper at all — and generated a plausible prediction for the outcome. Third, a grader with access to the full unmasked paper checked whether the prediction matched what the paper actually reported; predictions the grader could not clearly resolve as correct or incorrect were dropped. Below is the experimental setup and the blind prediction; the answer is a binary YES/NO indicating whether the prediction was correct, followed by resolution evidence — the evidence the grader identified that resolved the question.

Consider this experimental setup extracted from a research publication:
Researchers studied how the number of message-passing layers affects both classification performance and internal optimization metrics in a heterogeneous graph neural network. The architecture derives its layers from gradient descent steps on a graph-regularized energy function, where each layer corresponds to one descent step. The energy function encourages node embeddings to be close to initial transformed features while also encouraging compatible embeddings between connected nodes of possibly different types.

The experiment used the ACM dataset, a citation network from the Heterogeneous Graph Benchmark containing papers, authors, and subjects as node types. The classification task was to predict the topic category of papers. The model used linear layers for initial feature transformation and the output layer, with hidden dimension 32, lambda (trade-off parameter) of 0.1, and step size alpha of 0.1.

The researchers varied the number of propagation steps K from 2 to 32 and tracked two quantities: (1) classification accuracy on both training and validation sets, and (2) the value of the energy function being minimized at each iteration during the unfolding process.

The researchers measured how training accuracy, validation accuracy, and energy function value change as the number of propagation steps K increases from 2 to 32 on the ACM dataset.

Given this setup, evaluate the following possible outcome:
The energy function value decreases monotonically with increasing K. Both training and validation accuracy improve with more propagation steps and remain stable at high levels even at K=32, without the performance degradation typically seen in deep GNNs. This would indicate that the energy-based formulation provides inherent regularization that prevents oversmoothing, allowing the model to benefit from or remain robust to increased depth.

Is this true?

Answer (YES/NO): YES